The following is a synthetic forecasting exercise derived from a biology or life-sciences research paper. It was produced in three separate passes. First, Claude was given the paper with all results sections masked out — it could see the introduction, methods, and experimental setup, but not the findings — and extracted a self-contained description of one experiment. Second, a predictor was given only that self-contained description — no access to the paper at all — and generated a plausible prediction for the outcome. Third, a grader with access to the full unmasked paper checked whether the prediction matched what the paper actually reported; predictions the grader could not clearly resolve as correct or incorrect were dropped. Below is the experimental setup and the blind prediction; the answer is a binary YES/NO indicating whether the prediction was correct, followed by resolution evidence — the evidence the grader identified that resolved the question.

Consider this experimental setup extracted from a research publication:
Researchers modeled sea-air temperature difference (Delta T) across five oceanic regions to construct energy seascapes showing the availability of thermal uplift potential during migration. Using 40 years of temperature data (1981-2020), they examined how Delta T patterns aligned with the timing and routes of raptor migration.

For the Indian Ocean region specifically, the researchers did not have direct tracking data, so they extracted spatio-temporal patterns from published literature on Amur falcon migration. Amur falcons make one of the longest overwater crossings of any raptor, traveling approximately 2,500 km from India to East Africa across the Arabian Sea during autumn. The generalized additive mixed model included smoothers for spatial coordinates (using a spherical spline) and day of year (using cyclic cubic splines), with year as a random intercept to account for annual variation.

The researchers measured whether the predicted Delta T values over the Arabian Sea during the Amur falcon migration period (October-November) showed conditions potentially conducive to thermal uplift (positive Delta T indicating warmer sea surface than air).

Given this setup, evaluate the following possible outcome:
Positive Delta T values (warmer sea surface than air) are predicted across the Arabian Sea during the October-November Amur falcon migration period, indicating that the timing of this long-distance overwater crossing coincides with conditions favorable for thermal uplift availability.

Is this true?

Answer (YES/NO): YES